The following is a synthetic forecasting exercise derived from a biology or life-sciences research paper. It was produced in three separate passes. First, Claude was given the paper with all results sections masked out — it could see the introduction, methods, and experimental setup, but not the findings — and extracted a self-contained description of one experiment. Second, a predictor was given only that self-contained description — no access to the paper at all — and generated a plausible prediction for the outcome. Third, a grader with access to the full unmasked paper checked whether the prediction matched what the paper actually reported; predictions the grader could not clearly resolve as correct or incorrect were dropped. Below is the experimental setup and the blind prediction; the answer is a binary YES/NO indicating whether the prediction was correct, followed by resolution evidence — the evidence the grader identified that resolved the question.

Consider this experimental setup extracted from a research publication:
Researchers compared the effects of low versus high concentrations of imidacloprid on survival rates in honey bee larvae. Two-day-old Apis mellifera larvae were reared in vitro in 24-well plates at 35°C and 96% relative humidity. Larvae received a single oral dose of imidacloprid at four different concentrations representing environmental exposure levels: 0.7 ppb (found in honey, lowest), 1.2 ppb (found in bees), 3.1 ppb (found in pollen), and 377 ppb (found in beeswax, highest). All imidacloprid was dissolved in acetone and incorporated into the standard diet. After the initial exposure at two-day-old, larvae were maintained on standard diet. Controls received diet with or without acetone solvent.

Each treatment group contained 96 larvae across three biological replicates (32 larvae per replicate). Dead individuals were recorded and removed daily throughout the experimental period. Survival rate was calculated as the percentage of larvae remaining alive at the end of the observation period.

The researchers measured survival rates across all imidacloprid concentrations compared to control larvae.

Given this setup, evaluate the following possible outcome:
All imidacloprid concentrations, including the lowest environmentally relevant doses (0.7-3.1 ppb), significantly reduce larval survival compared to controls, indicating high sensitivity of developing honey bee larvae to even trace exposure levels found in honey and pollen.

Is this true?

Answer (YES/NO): NO